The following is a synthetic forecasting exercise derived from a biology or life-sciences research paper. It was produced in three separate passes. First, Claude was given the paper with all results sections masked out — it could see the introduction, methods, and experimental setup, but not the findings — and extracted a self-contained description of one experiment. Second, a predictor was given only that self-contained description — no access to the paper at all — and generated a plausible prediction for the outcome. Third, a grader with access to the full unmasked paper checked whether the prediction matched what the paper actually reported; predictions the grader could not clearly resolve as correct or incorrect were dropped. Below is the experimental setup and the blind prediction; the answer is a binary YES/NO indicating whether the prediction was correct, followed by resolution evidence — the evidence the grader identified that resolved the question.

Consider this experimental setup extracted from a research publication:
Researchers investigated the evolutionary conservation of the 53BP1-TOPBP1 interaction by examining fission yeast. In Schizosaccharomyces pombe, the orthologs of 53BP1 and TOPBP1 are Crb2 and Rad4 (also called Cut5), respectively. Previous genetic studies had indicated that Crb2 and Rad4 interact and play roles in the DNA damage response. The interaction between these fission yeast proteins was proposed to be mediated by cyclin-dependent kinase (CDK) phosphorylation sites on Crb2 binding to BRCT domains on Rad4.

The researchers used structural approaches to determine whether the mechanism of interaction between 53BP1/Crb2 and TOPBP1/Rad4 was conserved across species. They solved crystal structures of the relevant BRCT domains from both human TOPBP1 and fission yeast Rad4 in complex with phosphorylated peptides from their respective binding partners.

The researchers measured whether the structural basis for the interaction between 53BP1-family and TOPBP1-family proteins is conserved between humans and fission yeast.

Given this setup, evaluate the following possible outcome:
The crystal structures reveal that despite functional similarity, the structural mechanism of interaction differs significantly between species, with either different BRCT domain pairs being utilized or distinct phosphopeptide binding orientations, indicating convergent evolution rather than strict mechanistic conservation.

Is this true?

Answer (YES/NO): NO